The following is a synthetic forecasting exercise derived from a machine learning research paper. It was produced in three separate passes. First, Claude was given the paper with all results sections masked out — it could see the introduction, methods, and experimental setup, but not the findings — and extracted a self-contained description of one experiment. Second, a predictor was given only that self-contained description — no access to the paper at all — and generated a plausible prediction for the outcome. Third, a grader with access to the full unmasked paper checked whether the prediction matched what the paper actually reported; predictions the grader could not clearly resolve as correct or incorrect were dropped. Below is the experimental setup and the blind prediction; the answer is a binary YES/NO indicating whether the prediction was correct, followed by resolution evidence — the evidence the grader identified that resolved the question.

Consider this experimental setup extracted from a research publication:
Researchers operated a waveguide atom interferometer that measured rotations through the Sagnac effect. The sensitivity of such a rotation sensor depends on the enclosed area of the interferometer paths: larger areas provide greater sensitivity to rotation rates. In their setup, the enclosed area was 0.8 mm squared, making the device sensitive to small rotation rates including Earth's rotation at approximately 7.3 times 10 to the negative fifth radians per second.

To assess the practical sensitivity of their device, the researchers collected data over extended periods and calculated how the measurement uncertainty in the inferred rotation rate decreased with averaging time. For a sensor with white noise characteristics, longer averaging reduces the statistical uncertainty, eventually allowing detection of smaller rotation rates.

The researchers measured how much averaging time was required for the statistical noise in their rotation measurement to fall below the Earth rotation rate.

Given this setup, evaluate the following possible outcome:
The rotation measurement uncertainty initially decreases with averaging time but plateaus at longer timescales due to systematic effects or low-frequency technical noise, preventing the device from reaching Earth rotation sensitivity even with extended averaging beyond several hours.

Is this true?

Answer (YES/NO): NO